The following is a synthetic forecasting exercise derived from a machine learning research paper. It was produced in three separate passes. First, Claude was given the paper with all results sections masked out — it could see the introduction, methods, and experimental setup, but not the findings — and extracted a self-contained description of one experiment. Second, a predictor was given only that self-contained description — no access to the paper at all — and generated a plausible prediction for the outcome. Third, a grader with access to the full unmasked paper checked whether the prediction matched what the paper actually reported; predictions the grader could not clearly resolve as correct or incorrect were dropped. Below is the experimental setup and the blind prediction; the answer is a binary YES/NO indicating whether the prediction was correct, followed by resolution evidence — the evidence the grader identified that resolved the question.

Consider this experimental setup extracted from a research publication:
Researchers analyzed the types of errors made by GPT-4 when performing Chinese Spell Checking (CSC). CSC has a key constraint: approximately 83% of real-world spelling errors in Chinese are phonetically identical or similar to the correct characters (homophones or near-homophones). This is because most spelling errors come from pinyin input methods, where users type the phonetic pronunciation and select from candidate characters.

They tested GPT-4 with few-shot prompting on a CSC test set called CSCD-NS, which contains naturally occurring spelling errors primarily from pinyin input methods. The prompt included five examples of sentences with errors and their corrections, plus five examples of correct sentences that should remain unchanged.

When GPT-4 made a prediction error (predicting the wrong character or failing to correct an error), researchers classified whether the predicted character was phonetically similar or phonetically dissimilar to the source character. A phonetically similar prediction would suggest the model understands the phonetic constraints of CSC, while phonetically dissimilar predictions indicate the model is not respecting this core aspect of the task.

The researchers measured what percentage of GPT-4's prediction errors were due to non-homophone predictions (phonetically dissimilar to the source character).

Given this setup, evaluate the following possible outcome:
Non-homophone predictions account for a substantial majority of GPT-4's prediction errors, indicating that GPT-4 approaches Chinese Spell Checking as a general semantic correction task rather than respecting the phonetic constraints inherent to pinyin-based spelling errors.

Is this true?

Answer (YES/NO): YES